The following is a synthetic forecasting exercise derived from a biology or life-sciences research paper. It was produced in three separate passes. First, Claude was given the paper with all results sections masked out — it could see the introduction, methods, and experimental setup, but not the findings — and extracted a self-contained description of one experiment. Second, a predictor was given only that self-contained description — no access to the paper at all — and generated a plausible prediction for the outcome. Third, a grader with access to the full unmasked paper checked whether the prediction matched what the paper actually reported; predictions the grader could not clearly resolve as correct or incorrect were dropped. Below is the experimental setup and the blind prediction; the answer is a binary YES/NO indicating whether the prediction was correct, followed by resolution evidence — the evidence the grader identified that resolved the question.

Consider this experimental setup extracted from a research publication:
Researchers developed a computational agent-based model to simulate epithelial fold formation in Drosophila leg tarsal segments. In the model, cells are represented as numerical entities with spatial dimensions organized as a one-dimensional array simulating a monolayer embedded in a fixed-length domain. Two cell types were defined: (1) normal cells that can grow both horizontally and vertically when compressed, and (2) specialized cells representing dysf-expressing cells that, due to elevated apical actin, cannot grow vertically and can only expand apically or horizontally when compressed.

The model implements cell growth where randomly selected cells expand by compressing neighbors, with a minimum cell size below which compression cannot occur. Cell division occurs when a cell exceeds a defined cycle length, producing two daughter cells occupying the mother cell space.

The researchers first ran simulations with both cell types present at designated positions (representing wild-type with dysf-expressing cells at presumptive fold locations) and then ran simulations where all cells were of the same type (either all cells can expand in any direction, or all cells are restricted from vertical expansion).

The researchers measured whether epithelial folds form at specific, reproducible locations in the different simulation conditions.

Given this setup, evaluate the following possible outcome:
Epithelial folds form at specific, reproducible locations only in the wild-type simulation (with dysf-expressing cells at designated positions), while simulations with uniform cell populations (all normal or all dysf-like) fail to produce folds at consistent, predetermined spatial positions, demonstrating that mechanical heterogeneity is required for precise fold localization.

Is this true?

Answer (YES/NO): YES